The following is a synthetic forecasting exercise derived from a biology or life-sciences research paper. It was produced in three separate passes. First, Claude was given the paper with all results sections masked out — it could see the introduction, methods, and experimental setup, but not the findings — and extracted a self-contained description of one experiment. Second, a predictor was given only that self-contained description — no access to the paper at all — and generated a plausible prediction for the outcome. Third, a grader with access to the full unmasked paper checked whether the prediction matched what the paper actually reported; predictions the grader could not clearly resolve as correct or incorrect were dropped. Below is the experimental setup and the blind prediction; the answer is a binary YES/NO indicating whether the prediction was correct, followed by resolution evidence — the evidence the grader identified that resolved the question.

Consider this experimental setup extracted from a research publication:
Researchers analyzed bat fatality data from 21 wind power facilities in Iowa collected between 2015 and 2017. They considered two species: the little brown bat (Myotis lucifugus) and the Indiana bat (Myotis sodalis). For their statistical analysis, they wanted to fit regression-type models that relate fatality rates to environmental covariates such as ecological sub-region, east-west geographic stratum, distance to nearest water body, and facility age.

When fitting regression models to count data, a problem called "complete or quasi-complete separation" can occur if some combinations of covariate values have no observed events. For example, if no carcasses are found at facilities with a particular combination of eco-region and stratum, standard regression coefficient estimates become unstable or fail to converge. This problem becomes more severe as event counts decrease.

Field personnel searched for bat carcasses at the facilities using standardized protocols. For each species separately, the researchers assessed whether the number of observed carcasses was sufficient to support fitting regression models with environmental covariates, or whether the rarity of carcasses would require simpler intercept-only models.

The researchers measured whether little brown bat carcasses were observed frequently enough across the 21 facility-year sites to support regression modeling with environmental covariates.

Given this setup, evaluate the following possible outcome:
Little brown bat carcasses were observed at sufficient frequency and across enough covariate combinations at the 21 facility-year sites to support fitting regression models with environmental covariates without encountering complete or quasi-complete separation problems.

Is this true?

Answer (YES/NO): NO